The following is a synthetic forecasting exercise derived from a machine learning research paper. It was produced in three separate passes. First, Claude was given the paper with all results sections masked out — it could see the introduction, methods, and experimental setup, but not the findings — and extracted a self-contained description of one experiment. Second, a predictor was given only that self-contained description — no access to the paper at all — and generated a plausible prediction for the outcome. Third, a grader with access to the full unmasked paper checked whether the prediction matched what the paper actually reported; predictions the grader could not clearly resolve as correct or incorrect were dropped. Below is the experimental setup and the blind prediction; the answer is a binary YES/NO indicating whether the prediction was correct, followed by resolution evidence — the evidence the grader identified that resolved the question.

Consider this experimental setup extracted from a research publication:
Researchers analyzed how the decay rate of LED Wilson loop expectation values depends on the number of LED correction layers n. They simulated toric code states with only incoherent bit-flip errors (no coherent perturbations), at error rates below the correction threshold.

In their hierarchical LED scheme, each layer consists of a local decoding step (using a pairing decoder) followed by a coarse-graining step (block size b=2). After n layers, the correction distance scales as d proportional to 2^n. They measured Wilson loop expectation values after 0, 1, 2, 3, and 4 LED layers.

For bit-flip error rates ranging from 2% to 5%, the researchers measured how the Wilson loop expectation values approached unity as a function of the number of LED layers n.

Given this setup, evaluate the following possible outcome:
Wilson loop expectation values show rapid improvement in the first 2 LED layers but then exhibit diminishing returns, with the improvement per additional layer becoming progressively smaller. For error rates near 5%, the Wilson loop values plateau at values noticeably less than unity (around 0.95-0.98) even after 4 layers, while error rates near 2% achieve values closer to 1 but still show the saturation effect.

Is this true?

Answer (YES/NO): NO